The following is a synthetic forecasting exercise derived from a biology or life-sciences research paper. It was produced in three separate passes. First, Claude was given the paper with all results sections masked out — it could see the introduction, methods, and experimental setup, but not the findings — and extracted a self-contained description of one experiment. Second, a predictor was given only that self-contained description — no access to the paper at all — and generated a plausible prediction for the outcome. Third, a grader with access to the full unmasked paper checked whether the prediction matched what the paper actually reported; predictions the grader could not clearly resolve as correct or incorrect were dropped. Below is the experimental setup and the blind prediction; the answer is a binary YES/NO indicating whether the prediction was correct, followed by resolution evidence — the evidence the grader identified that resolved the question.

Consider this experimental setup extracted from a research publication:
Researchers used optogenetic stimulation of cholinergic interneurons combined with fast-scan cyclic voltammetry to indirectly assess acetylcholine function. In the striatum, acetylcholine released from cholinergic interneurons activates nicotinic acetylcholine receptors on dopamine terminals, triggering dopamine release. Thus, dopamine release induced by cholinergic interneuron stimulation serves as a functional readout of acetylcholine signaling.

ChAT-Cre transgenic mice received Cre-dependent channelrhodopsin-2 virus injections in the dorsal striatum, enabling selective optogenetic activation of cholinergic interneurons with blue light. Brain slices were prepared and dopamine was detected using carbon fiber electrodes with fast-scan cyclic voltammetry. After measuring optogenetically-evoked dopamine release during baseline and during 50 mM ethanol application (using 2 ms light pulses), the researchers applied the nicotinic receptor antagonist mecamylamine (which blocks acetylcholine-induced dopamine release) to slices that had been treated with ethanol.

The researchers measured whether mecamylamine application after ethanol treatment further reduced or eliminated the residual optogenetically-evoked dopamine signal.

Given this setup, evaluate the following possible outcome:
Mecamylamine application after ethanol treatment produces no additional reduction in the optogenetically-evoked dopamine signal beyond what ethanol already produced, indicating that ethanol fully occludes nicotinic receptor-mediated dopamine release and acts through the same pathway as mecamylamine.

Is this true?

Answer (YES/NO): NO